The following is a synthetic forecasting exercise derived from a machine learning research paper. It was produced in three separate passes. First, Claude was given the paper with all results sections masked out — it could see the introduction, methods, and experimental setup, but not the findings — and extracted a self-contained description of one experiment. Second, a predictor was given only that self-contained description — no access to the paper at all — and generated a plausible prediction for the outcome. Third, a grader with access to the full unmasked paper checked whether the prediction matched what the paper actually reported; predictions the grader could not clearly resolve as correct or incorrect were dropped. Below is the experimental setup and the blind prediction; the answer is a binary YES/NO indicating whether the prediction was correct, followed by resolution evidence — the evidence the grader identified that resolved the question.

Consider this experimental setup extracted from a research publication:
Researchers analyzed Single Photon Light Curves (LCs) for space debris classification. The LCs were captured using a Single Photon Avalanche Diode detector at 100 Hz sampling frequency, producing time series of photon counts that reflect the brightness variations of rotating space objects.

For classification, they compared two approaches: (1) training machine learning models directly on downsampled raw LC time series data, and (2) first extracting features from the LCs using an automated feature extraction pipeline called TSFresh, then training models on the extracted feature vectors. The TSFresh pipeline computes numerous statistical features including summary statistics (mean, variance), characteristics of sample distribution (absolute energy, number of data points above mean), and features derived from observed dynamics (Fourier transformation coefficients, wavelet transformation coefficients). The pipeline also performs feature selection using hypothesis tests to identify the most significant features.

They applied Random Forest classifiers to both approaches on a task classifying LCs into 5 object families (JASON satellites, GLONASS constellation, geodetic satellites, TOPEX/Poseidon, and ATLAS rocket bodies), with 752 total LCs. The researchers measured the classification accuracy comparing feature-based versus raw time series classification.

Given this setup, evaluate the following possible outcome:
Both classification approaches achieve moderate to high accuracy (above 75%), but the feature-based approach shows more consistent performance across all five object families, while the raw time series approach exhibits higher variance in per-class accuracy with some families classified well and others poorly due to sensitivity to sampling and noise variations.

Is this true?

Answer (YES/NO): NO